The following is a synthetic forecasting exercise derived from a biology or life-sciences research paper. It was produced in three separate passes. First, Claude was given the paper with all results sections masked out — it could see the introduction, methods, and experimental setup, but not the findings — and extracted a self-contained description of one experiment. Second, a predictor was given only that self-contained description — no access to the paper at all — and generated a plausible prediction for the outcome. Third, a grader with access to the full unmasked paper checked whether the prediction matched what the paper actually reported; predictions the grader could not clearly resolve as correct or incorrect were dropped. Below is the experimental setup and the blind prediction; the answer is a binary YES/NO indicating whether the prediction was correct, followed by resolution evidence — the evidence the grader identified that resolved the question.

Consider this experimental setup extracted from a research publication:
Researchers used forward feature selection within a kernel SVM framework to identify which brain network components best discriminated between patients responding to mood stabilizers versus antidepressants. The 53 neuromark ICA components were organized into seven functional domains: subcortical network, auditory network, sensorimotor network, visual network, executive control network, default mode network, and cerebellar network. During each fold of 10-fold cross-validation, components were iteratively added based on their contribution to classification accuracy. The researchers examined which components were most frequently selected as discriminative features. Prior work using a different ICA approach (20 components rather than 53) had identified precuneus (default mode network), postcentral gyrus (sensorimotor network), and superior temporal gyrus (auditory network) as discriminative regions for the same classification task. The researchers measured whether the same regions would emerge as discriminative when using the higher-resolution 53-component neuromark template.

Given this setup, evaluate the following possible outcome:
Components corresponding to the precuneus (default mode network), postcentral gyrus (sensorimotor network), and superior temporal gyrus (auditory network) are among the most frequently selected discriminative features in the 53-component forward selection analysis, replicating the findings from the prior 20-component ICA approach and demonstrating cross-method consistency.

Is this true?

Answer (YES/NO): YES